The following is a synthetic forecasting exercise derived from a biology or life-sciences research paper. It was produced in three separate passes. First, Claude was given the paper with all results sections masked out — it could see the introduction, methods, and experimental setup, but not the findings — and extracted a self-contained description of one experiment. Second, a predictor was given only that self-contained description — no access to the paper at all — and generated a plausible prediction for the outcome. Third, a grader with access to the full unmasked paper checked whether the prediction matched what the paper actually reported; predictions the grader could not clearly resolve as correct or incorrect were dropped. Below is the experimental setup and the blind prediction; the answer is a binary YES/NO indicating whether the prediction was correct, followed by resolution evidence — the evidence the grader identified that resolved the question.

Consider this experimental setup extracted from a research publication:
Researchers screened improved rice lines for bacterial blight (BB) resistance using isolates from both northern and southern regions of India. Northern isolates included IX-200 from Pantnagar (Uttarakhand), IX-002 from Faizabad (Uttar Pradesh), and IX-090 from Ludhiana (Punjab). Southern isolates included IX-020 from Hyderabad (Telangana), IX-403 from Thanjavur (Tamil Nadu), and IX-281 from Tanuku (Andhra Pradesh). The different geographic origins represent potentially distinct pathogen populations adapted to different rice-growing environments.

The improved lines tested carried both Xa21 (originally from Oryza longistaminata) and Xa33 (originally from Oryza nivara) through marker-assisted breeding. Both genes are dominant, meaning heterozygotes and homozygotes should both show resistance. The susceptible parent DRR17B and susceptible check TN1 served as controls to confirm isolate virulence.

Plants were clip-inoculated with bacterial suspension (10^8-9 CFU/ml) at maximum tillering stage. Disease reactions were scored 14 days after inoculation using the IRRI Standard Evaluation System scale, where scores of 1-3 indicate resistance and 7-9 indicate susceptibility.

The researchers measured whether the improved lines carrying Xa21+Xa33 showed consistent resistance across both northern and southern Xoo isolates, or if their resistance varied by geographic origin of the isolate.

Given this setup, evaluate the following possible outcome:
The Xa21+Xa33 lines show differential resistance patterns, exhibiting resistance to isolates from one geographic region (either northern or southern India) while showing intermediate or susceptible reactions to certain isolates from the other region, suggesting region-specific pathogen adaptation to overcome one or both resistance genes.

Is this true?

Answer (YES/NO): NO